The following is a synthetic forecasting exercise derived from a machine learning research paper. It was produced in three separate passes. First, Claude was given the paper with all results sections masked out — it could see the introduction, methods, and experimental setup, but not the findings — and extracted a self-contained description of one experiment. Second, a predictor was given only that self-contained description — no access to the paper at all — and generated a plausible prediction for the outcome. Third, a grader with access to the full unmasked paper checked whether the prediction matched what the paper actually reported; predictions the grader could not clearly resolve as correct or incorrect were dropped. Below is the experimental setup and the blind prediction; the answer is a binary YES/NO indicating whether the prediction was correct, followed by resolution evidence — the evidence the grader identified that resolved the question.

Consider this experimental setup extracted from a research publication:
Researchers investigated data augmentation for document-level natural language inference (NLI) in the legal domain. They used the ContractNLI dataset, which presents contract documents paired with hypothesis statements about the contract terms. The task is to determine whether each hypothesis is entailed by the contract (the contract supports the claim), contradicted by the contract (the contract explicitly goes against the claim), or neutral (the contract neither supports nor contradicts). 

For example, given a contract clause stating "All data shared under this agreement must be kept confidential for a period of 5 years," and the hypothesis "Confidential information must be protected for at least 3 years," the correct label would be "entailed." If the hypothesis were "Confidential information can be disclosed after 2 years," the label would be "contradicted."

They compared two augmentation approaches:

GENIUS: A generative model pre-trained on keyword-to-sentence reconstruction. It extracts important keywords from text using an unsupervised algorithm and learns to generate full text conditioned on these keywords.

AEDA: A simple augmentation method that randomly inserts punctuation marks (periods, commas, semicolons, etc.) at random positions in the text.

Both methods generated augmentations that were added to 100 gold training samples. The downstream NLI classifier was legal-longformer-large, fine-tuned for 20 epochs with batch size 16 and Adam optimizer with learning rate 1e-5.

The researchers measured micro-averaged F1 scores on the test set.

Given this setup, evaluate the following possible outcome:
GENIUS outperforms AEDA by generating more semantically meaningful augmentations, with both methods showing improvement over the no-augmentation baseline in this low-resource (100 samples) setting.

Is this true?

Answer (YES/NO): YES